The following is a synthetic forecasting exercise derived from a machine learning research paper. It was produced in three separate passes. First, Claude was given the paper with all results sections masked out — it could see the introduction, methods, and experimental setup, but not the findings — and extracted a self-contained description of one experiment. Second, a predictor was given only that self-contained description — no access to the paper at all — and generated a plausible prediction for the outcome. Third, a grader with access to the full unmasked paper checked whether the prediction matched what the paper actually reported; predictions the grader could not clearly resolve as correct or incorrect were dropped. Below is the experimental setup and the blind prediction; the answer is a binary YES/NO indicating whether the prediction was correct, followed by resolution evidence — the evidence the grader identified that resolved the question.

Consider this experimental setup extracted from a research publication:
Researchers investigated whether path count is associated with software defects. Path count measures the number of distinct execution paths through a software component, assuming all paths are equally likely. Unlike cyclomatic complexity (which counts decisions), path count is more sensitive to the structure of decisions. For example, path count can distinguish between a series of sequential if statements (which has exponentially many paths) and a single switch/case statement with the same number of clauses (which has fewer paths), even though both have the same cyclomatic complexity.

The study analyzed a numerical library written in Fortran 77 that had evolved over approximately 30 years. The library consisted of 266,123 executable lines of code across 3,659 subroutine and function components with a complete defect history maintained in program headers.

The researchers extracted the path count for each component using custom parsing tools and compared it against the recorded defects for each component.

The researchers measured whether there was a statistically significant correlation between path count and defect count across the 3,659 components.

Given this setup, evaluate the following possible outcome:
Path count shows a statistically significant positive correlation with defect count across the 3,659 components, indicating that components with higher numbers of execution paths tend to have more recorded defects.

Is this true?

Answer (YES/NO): YES